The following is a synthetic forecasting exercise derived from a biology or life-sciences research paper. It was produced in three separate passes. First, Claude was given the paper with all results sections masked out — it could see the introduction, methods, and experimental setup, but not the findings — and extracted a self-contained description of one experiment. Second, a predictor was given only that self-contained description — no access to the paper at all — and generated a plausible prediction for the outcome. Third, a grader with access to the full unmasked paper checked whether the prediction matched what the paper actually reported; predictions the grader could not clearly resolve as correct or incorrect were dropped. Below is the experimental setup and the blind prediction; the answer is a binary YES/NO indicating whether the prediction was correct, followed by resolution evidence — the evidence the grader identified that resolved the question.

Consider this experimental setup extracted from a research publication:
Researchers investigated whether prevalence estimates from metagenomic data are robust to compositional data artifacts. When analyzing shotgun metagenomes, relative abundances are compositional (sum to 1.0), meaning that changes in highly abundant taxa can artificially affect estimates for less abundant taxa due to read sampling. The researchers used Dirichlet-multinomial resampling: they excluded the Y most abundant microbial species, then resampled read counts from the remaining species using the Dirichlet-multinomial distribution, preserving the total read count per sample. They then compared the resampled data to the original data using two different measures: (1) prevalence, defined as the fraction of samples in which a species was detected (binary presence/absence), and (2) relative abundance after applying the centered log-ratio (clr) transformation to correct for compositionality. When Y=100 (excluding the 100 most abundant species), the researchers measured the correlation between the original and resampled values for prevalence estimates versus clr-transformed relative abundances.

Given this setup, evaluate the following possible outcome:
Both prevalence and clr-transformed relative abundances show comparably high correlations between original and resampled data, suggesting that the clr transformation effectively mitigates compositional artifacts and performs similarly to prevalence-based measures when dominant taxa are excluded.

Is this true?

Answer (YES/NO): NO